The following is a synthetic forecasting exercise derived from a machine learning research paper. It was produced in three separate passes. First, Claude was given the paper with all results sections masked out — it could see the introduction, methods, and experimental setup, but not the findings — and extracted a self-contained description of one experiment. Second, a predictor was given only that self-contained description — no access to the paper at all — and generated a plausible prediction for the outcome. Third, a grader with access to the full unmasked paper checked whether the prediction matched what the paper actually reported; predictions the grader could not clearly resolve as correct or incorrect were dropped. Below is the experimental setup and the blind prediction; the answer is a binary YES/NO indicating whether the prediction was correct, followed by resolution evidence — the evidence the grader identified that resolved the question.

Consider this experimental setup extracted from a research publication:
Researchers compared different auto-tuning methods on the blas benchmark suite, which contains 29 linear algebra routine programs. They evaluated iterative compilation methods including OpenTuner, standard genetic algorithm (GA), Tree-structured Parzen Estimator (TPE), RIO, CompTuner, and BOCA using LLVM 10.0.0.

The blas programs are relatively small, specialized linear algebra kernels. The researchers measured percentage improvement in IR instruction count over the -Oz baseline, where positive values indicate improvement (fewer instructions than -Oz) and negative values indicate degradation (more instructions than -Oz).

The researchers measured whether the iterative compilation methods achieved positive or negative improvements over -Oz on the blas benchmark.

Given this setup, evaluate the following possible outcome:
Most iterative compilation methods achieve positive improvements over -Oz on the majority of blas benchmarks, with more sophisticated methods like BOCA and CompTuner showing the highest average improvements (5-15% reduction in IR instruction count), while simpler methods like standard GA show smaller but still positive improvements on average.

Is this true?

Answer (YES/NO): NO